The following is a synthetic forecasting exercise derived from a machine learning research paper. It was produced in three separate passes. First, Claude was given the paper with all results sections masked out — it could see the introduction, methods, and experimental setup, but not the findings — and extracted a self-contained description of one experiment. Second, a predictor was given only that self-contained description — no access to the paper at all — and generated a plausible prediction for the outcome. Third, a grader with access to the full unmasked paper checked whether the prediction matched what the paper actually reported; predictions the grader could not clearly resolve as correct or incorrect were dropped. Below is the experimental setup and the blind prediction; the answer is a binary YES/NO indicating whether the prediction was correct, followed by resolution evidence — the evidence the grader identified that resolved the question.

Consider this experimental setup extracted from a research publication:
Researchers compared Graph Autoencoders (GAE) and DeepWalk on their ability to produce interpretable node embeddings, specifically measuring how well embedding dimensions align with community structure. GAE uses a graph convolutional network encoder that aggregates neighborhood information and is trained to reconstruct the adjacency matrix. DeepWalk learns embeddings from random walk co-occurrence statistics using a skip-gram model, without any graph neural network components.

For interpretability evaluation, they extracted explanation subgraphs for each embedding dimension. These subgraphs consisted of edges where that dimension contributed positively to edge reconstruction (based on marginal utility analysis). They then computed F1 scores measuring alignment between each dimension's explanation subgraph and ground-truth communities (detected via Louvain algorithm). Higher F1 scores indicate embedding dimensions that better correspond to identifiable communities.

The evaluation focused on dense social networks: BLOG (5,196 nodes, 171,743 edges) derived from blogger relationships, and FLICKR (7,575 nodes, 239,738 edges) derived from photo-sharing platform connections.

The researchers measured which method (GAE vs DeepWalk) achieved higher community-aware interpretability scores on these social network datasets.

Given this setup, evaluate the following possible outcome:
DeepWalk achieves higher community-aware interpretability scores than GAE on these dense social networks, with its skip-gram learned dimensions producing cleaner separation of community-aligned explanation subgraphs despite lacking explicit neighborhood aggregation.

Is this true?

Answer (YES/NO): NO